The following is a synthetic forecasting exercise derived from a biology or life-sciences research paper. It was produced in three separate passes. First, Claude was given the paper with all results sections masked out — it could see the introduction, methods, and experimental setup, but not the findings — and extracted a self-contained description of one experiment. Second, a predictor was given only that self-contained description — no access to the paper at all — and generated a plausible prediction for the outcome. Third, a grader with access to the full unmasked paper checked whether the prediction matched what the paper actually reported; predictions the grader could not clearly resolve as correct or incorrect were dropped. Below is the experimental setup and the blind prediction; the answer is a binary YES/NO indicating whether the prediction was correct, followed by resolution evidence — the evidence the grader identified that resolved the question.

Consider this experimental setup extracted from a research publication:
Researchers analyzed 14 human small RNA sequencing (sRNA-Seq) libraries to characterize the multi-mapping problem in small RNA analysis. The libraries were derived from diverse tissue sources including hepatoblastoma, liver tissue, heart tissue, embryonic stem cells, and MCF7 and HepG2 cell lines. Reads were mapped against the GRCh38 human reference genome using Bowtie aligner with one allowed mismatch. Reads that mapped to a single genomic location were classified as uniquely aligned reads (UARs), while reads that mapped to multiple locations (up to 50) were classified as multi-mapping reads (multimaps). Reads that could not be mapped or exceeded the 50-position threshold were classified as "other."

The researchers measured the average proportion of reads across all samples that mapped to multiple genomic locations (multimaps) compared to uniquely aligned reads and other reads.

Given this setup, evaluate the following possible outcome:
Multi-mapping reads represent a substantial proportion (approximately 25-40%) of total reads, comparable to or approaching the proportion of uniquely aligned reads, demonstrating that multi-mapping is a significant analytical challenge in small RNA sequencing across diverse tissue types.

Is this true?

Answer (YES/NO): NO